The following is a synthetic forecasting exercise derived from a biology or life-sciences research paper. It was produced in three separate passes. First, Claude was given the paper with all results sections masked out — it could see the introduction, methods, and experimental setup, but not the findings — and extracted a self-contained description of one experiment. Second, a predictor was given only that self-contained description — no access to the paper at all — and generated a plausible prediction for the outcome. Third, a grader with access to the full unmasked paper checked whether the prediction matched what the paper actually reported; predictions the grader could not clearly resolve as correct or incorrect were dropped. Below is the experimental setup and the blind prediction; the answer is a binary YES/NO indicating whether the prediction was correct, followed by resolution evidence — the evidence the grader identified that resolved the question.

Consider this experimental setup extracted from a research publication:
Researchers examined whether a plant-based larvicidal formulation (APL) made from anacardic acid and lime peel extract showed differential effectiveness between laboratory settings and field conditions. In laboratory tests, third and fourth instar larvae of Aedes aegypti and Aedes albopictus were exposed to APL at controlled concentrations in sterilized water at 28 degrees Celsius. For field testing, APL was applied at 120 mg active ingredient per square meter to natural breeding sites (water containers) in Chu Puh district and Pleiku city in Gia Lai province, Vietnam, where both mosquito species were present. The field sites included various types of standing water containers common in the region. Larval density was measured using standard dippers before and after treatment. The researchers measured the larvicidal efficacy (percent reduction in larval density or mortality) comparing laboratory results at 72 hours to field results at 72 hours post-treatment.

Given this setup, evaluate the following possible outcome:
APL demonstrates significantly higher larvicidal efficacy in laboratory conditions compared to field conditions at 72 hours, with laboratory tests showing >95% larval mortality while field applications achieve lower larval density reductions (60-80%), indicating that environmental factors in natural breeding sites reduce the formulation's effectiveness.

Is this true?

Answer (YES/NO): NO